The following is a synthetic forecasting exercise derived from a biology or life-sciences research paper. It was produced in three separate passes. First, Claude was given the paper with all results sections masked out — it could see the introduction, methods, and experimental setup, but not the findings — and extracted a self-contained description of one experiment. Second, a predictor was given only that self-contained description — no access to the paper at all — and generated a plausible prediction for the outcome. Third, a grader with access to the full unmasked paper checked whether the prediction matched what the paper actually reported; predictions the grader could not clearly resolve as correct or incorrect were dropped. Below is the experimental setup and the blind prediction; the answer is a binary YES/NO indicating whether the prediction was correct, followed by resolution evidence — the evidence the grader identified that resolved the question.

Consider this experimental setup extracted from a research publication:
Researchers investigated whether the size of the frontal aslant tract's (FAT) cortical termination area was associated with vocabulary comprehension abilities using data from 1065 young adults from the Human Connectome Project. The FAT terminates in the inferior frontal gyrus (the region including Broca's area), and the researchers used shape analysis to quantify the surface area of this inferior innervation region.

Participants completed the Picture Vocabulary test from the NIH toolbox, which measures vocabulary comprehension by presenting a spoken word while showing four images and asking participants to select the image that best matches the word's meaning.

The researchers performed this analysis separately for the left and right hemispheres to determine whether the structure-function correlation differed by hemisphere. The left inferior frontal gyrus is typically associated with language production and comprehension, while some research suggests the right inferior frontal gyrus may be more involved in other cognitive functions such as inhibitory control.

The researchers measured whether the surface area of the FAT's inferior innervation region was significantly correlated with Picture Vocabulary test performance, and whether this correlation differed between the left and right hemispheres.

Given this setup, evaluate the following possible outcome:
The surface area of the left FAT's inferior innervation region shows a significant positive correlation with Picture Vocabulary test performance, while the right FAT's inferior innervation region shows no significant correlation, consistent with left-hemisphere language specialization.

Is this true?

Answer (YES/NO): YES